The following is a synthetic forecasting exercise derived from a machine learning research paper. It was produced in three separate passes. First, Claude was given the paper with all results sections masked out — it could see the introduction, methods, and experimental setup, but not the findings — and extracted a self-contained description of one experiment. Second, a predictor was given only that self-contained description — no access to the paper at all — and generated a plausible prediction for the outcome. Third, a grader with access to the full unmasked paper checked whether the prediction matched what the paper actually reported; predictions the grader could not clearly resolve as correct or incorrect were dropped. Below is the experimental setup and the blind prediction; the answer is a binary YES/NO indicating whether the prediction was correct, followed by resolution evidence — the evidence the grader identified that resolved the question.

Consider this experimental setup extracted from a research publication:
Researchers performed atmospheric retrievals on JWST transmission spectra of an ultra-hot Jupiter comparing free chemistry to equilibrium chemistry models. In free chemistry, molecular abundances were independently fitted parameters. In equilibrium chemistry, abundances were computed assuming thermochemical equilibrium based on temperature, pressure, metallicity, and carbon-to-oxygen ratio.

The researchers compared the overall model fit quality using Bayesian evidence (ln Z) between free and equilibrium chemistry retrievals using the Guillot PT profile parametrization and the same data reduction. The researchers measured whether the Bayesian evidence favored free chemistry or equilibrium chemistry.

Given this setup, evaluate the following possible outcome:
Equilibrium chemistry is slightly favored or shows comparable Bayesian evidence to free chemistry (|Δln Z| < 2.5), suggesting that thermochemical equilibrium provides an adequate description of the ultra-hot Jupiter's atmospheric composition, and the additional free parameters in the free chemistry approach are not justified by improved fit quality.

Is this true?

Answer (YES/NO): NO